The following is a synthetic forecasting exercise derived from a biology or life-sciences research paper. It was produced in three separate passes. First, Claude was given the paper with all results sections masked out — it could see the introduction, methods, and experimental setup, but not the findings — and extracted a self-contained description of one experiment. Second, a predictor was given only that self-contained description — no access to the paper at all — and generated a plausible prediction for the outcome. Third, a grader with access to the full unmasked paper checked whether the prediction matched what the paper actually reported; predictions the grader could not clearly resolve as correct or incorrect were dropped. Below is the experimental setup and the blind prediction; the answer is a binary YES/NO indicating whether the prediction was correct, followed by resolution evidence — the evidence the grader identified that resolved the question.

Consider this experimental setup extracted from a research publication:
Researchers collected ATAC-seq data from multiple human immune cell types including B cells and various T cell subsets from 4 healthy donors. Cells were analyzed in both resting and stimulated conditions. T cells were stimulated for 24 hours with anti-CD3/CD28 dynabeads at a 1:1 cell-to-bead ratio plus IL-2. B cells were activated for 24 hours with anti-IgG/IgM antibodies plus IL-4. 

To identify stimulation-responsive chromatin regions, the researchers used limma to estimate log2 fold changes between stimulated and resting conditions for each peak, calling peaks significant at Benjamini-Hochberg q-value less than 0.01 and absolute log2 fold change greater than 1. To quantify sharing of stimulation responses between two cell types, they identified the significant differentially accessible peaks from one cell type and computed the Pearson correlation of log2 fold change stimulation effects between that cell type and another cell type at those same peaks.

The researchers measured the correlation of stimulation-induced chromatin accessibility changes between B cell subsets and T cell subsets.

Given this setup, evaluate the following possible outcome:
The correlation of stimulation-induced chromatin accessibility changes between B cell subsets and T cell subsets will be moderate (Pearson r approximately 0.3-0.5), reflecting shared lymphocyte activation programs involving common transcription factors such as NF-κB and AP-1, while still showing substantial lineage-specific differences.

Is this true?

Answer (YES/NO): YES